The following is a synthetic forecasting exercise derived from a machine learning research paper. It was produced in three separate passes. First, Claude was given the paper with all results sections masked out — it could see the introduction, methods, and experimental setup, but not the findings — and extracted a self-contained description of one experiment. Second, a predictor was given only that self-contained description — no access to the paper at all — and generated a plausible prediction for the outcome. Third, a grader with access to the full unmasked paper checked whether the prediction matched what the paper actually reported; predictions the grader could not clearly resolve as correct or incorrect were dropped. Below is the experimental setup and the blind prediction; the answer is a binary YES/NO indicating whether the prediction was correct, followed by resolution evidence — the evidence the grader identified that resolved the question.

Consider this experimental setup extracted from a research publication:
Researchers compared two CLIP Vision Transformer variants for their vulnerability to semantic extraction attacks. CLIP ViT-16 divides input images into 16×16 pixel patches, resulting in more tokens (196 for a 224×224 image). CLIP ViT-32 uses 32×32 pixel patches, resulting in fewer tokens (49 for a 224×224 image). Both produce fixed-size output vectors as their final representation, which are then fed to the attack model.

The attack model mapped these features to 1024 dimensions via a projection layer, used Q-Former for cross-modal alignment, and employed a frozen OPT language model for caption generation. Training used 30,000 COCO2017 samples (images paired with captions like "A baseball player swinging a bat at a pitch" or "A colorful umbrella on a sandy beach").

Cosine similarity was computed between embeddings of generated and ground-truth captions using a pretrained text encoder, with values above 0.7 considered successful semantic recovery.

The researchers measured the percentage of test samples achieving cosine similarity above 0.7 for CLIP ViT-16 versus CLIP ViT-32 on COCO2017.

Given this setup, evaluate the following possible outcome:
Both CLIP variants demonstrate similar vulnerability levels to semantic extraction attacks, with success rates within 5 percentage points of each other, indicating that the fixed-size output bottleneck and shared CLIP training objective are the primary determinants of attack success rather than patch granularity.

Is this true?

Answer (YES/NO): YES